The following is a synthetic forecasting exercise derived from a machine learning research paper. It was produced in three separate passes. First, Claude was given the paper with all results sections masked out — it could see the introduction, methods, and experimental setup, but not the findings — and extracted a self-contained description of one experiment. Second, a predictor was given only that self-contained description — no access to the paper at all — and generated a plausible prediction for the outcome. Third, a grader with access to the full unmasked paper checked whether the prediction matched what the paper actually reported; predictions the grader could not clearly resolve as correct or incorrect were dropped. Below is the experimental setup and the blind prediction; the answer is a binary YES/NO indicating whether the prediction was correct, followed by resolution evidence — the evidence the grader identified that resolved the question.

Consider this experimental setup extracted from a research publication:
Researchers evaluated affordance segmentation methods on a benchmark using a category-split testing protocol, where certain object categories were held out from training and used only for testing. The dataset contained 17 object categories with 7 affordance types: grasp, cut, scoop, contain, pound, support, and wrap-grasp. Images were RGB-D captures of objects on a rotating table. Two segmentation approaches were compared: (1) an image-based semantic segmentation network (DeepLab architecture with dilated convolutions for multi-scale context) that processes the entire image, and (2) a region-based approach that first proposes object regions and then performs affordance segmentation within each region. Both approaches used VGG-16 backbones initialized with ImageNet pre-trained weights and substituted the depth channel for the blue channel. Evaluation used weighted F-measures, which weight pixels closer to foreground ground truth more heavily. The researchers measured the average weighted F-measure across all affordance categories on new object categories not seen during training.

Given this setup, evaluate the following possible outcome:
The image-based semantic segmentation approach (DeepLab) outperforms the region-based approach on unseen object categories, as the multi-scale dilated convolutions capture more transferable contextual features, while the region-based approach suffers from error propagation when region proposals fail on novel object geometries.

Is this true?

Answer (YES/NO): NO